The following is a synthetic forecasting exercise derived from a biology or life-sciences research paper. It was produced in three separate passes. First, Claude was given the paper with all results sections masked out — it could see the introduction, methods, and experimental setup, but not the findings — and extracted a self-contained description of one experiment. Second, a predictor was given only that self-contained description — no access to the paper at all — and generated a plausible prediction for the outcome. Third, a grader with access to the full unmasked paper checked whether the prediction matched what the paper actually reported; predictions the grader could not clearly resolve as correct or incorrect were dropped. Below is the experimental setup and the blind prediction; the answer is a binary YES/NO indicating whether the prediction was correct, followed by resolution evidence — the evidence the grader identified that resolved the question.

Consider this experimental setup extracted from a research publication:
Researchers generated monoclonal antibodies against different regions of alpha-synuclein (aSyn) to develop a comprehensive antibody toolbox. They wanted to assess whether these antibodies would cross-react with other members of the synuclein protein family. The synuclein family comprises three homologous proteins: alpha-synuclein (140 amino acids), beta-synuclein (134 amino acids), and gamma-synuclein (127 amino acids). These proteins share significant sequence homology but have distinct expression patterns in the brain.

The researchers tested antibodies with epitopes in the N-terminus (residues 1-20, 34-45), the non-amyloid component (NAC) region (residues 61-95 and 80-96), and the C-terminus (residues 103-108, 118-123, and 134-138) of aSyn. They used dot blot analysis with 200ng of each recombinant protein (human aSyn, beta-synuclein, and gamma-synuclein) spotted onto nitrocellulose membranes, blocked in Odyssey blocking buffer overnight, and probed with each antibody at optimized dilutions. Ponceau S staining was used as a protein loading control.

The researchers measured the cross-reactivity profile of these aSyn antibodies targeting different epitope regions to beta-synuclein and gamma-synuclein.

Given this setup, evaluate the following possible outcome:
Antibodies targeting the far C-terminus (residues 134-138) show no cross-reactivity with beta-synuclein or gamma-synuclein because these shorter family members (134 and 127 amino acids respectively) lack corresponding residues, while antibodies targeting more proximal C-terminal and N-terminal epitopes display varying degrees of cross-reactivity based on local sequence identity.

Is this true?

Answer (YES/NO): NO